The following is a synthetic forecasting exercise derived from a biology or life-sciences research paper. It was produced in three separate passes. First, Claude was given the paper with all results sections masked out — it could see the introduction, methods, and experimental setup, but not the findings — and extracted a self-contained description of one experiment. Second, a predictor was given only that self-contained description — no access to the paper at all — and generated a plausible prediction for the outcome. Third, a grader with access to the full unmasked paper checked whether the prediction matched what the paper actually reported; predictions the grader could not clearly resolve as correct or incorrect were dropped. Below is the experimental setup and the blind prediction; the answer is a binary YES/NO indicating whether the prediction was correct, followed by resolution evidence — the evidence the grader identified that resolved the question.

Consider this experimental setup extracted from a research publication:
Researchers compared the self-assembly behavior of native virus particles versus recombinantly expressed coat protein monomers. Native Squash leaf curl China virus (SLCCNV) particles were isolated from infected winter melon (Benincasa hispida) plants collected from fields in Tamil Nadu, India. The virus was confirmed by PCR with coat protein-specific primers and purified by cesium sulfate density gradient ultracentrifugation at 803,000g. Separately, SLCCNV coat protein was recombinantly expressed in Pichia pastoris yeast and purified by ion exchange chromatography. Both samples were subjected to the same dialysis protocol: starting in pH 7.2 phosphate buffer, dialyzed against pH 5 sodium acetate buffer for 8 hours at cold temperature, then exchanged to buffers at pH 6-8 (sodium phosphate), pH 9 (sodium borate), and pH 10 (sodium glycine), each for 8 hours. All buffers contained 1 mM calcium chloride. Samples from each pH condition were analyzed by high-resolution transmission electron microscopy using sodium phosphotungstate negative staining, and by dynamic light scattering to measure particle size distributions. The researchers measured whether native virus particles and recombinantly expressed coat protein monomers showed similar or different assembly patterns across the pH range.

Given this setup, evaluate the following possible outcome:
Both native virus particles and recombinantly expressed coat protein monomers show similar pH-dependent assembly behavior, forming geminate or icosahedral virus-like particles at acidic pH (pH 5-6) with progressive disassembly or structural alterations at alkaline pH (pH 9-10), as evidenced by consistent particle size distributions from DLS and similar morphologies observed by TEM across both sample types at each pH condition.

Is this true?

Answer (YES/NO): NO